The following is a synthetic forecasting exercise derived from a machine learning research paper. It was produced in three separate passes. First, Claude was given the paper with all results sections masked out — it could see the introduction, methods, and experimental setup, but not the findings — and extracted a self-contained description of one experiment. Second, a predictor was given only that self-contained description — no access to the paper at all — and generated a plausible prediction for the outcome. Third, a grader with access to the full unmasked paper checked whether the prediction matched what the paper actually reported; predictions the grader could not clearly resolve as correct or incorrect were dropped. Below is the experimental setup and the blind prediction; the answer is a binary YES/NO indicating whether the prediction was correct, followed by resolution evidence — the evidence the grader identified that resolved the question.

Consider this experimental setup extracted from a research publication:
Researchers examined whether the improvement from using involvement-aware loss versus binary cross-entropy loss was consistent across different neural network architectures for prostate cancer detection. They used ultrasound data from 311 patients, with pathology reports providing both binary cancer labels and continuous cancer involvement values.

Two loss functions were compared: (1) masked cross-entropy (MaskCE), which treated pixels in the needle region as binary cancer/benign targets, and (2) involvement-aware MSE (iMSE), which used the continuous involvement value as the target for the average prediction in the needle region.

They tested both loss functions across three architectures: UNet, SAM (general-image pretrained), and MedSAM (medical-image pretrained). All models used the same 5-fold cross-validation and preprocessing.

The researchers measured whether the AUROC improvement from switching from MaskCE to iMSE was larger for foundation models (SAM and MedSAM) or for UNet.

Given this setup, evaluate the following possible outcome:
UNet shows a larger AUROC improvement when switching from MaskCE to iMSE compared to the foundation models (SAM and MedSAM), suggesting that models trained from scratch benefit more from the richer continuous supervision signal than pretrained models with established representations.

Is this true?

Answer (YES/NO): NO